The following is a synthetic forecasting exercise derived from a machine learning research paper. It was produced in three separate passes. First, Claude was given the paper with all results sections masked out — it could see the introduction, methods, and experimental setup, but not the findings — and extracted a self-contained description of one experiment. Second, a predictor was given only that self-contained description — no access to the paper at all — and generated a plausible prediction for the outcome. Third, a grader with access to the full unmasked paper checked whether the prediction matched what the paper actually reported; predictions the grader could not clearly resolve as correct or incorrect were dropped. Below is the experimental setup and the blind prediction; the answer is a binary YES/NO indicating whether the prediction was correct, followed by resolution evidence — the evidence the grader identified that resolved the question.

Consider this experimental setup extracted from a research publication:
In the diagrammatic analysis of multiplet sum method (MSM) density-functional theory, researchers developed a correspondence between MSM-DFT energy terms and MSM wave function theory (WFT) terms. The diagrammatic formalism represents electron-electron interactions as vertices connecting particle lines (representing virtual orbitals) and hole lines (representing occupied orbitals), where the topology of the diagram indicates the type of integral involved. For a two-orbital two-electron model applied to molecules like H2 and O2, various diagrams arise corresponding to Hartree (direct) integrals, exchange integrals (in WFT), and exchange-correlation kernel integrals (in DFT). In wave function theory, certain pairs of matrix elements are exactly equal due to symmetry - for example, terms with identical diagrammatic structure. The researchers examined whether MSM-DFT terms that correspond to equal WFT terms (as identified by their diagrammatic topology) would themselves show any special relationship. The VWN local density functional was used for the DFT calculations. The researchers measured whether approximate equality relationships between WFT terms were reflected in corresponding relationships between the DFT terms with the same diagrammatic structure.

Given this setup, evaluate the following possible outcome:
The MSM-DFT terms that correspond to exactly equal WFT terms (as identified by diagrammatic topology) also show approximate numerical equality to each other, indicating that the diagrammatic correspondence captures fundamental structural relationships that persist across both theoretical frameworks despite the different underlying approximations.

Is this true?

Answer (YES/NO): YES